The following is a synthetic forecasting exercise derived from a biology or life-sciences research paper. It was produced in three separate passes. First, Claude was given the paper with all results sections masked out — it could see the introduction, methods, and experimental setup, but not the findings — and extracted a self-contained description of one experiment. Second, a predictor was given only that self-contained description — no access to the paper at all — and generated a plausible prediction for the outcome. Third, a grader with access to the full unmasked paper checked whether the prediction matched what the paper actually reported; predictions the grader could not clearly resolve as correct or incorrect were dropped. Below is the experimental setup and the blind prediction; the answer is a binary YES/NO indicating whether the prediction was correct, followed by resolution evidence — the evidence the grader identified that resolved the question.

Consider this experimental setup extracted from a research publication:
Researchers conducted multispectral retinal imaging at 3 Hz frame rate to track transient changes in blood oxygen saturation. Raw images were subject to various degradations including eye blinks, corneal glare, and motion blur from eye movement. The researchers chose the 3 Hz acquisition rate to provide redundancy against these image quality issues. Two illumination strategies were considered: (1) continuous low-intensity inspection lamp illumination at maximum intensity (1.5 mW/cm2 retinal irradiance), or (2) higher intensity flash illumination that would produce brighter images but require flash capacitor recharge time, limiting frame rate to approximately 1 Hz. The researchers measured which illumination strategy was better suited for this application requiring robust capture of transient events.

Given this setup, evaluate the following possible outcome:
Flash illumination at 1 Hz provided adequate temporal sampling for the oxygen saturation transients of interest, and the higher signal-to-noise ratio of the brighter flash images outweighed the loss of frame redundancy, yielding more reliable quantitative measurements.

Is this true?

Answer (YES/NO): NO